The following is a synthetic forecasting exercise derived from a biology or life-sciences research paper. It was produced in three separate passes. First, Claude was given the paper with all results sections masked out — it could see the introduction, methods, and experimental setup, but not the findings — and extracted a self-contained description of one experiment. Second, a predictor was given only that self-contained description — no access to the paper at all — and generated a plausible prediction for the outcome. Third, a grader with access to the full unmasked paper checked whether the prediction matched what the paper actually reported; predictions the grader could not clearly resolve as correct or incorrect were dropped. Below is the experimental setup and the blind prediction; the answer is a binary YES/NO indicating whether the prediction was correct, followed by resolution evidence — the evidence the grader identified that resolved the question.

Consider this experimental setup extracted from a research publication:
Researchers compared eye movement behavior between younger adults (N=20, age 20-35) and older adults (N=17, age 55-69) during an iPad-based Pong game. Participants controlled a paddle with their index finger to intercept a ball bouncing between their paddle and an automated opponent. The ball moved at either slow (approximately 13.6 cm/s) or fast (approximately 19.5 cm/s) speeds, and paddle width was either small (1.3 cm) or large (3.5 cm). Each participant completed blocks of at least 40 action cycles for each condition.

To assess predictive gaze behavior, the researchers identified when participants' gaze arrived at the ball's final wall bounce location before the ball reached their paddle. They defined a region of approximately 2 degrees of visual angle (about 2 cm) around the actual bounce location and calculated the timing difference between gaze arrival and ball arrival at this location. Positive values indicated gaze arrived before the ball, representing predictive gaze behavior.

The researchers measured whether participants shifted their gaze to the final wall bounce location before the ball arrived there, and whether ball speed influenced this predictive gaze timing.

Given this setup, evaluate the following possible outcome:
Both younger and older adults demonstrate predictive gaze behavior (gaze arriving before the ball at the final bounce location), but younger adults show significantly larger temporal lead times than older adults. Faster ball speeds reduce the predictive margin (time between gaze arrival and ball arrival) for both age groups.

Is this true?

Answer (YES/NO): YES